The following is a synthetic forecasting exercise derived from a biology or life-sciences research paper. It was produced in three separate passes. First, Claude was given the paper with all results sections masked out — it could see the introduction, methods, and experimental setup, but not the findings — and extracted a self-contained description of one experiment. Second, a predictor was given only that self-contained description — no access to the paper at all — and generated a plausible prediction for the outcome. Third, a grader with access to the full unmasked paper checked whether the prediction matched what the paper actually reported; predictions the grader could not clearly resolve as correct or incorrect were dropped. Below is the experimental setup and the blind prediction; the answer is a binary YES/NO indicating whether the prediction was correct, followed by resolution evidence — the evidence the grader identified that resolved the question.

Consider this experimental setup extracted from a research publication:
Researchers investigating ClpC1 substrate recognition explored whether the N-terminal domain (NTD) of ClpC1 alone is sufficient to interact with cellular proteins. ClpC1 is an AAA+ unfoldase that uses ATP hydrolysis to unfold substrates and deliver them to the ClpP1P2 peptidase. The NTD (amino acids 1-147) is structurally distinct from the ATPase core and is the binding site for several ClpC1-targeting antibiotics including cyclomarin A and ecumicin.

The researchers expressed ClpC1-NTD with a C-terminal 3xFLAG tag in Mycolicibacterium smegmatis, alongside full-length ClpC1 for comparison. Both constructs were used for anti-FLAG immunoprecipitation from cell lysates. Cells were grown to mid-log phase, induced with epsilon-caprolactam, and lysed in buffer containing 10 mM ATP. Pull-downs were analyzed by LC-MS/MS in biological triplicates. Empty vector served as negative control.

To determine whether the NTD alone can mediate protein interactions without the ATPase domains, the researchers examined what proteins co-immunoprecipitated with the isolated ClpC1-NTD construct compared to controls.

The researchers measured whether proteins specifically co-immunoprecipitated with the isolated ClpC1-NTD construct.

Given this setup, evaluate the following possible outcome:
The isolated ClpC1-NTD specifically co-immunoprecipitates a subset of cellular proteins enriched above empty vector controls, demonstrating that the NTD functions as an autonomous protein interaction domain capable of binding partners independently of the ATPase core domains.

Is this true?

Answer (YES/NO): YES